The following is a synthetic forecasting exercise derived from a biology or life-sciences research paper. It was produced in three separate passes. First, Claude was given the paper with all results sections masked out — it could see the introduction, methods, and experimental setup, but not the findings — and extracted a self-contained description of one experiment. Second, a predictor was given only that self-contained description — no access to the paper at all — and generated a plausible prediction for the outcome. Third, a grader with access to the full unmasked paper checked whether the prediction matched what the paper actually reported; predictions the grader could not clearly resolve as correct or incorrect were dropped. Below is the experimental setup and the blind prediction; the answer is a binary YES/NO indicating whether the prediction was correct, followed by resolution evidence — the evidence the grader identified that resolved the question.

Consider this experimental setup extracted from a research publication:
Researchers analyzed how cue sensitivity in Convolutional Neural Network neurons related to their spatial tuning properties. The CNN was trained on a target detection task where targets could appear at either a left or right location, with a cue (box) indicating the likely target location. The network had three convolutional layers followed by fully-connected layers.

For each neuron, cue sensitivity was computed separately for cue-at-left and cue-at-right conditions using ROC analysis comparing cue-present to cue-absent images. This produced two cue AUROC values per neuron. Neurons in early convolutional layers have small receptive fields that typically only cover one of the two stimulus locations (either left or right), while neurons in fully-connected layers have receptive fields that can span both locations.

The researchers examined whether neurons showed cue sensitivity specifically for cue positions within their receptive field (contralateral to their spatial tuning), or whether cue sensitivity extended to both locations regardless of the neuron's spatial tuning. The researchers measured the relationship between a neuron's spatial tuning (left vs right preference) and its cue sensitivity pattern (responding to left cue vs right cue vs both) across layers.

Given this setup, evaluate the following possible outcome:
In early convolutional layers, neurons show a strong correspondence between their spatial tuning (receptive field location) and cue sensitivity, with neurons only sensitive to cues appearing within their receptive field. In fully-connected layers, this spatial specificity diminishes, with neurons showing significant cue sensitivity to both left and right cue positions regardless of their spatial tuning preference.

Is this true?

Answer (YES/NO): YES